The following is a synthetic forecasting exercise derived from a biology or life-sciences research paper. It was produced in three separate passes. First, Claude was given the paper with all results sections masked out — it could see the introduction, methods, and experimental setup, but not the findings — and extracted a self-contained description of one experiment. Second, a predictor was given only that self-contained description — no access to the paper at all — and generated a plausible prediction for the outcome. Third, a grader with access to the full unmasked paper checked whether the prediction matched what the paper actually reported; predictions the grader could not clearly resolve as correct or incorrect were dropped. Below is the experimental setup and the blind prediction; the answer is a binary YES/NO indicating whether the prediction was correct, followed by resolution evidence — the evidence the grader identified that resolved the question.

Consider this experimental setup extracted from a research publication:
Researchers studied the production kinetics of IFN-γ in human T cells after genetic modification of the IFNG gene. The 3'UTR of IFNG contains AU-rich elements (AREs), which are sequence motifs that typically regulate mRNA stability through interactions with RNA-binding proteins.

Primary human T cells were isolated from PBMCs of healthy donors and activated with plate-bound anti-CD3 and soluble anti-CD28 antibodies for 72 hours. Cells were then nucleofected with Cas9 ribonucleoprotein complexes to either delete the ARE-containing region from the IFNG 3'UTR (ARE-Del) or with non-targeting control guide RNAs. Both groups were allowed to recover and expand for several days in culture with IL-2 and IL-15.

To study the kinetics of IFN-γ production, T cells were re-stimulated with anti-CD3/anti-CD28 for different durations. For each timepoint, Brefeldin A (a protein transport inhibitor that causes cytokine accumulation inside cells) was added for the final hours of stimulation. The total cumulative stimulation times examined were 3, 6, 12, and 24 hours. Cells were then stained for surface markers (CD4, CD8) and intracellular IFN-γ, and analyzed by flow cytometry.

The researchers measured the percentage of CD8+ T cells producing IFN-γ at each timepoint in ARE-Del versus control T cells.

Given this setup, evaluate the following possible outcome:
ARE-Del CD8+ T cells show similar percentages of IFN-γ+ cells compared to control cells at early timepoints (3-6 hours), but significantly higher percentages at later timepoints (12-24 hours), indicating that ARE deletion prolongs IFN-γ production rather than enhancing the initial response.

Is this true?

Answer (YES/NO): NO